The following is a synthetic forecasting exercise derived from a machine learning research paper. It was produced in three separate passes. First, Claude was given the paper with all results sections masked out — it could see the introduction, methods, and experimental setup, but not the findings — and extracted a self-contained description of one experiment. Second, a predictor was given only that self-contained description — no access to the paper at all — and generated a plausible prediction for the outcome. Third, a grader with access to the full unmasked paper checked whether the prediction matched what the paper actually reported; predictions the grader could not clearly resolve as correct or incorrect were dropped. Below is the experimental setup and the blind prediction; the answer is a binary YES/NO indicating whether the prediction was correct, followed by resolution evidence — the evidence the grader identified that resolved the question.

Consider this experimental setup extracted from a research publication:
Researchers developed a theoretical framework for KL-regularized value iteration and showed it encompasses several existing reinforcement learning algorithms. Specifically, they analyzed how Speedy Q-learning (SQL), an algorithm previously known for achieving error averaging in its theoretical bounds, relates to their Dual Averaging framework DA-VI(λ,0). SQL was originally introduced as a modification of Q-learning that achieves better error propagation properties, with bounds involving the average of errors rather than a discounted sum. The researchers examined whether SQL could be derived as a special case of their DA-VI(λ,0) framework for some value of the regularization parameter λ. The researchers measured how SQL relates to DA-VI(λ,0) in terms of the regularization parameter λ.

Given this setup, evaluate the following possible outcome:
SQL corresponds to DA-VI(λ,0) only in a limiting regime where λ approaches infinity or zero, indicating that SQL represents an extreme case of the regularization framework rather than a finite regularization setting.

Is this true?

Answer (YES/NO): YES